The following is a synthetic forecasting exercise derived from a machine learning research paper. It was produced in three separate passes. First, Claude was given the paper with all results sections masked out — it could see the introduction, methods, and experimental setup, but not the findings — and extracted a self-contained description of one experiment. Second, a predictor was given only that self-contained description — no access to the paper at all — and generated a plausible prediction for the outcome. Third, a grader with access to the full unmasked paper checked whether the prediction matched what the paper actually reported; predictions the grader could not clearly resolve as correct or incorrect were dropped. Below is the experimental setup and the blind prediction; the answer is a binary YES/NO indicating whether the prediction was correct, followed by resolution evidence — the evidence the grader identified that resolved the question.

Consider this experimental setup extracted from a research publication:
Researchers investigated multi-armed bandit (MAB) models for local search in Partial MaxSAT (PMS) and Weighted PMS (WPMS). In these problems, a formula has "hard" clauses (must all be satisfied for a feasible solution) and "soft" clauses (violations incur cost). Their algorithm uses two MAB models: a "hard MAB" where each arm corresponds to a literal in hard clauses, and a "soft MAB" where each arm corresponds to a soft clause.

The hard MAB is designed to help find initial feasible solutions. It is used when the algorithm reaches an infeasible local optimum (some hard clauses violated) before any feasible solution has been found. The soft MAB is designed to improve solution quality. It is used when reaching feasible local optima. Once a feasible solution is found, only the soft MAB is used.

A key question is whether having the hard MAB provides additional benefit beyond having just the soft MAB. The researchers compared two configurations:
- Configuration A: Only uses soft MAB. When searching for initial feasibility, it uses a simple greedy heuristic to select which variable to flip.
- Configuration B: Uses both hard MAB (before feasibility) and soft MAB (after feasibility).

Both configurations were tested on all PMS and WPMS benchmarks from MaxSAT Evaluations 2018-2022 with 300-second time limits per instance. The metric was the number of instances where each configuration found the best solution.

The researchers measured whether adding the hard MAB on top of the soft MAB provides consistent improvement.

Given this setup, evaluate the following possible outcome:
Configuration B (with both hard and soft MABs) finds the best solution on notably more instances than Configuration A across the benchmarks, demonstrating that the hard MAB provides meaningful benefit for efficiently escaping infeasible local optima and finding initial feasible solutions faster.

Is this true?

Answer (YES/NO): YES